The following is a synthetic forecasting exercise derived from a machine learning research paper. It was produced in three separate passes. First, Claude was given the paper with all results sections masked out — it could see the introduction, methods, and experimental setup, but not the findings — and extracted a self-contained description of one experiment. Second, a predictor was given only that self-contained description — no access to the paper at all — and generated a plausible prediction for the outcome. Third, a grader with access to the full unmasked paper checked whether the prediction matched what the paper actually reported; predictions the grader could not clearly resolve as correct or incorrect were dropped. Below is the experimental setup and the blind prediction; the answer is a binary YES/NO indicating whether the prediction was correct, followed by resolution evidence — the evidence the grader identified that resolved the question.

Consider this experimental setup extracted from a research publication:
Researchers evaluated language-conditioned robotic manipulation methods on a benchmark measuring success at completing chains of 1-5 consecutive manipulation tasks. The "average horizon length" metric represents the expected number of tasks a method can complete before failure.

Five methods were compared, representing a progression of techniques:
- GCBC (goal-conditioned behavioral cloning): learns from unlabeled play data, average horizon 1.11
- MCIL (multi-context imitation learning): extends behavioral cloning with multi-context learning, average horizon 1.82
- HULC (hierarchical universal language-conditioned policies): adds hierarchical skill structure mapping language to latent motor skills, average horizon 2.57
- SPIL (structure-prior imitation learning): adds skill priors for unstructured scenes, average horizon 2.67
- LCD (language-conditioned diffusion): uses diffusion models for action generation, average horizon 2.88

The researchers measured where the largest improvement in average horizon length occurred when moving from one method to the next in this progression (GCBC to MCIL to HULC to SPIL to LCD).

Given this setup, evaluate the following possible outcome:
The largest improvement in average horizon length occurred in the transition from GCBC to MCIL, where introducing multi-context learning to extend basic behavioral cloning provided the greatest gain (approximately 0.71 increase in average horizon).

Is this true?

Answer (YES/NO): NO